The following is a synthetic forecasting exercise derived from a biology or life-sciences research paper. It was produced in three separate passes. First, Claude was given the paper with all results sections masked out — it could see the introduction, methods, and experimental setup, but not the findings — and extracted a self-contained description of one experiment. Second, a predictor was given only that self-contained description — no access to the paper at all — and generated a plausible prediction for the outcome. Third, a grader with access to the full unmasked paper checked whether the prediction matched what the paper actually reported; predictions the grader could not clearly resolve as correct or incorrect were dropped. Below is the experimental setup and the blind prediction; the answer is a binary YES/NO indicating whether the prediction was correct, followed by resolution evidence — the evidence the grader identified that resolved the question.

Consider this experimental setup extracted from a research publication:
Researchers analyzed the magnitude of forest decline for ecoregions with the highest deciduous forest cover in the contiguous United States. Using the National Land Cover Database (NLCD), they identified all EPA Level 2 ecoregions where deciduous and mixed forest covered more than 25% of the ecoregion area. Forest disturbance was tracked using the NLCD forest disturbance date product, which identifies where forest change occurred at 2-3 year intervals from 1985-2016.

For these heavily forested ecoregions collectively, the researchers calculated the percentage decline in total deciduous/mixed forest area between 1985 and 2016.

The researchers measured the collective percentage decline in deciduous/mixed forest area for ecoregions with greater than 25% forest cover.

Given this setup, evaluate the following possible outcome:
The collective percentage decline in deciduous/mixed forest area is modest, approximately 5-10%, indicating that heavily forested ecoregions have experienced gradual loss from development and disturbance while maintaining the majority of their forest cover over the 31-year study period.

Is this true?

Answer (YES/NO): NO